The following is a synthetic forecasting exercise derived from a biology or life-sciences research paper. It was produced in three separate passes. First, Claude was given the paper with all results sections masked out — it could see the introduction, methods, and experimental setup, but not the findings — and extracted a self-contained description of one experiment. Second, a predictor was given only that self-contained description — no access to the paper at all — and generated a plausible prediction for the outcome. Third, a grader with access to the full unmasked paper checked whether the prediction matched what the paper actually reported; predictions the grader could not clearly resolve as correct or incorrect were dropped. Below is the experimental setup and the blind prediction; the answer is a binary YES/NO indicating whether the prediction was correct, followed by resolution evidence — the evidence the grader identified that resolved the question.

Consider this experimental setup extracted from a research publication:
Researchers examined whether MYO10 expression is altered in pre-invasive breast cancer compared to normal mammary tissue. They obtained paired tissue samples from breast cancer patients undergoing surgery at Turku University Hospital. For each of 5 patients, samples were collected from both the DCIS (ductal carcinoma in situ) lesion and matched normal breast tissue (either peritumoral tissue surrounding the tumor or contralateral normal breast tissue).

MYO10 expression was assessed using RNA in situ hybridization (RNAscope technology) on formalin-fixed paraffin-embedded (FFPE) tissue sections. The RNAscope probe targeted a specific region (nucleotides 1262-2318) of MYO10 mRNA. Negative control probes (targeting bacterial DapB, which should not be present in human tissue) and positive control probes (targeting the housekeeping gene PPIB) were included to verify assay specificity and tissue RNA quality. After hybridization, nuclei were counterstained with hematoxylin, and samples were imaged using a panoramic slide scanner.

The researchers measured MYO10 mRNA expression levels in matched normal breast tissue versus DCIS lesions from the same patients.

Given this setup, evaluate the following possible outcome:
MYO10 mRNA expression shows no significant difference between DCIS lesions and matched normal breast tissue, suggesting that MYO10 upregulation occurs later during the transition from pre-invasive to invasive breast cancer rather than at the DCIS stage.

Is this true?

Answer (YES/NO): NO